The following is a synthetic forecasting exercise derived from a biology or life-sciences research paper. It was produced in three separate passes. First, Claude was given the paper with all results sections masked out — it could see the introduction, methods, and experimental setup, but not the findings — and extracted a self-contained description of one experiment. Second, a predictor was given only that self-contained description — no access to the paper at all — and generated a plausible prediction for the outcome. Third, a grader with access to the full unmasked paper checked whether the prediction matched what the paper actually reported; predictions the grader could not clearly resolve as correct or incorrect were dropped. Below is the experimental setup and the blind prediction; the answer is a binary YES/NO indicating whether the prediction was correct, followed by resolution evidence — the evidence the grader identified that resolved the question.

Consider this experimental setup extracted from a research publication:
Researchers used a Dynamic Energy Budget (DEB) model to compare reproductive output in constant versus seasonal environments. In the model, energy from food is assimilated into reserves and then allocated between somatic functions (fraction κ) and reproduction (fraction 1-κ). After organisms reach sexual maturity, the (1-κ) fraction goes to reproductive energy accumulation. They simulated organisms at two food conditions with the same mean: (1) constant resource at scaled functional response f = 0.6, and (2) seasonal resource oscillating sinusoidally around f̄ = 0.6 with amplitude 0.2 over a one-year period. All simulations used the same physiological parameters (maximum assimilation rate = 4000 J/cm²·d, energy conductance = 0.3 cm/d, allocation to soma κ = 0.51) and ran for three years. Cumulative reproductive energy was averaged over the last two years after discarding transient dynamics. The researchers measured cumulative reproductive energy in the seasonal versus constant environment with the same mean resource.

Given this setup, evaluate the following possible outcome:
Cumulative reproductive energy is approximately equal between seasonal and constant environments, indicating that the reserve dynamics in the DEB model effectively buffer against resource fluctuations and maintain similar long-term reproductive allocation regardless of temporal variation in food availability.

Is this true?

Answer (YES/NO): NO